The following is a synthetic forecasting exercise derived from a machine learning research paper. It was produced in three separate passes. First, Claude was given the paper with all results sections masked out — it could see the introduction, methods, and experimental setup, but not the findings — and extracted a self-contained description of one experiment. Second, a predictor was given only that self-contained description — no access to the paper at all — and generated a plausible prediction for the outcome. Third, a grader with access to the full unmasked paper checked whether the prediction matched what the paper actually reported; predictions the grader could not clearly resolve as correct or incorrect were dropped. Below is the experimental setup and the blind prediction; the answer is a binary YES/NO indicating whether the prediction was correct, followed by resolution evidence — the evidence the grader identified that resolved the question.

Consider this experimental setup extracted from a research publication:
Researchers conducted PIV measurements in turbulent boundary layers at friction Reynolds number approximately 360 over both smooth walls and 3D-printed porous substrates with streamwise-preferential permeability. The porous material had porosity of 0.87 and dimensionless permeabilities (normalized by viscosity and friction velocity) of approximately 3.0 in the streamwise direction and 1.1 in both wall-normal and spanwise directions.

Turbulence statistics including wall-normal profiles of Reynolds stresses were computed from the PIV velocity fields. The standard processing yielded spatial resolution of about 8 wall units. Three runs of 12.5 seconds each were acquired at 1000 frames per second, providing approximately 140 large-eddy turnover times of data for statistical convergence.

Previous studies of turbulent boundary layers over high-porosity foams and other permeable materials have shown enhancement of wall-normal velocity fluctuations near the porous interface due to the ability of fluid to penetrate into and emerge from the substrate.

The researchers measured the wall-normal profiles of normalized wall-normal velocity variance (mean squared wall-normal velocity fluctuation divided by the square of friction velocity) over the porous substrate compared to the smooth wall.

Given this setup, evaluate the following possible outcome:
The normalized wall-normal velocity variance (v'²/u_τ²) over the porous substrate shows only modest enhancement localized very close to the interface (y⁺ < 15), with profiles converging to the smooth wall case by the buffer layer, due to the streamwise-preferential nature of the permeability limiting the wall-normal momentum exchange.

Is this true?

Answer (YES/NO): NO